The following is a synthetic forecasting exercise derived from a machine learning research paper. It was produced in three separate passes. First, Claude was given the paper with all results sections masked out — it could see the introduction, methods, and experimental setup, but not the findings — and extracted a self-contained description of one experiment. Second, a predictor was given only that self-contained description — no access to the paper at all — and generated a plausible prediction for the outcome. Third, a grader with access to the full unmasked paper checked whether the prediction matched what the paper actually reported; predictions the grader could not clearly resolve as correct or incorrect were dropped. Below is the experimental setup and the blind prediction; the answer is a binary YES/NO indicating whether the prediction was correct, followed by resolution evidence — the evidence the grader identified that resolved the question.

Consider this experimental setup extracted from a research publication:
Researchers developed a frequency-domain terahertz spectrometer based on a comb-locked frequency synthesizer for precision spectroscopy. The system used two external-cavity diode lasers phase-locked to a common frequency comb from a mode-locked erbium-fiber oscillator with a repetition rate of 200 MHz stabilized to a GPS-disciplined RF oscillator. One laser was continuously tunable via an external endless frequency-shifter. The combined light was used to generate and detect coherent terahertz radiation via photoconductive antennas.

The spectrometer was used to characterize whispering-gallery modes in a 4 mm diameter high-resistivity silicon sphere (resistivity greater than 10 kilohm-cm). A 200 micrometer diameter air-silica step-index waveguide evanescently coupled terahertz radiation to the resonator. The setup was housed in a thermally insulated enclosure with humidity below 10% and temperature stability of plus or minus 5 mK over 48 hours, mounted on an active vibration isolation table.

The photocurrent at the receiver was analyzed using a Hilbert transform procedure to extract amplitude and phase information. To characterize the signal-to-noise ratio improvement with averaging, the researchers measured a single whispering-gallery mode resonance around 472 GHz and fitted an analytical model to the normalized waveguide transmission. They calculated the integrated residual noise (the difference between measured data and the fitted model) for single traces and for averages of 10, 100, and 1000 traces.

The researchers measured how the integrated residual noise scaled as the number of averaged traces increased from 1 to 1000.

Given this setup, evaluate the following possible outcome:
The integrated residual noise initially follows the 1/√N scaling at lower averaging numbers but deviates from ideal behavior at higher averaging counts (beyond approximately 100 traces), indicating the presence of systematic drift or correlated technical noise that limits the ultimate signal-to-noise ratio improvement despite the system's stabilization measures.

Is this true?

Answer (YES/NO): NO